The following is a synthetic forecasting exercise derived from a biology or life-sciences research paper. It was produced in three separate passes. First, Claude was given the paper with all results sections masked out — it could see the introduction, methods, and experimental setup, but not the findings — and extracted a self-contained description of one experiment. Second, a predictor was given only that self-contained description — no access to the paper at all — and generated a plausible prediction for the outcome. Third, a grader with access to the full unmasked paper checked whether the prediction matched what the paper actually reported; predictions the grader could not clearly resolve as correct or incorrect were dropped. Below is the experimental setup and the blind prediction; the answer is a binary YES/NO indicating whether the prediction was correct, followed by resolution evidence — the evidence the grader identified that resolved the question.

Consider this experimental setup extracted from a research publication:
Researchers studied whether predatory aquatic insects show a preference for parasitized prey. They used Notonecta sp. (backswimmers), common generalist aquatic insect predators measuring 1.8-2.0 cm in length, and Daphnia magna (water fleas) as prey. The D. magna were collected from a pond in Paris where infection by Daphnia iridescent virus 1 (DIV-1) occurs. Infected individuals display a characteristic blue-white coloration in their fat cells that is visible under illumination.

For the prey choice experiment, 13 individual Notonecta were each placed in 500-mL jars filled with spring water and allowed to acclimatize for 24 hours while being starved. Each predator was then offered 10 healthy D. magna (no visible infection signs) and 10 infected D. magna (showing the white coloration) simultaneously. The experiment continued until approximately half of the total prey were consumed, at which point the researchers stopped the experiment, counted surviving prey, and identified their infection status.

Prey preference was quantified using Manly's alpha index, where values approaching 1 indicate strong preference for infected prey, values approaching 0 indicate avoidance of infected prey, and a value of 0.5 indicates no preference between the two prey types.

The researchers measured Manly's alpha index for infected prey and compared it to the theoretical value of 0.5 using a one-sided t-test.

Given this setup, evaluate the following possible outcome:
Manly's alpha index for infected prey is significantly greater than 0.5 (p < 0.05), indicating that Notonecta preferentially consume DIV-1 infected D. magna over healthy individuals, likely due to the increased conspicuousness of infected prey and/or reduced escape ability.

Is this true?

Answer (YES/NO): YES